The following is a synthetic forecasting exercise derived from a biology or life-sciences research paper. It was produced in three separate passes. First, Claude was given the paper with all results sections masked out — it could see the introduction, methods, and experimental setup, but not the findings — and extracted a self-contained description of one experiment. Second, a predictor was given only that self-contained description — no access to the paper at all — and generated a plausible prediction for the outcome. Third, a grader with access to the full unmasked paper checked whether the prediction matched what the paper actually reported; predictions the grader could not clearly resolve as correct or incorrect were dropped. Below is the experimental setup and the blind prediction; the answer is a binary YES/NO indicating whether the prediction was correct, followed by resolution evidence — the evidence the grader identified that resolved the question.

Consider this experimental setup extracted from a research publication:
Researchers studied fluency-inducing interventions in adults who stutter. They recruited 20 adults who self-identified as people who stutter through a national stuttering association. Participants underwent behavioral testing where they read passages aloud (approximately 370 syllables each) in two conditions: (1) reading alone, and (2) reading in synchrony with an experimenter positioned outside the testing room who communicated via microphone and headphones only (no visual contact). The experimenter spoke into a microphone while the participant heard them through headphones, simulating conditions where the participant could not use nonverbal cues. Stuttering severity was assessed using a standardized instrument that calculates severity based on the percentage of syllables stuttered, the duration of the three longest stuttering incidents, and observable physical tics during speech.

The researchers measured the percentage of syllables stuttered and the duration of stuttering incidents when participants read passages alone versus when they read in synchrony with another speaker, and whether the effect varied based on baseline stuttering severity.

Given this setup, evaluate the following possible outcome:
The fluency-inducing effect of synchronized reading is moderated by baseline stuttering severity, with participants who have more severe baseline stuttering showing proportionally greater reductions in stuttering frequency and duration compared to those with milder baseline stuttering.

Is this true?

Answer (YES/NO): NO